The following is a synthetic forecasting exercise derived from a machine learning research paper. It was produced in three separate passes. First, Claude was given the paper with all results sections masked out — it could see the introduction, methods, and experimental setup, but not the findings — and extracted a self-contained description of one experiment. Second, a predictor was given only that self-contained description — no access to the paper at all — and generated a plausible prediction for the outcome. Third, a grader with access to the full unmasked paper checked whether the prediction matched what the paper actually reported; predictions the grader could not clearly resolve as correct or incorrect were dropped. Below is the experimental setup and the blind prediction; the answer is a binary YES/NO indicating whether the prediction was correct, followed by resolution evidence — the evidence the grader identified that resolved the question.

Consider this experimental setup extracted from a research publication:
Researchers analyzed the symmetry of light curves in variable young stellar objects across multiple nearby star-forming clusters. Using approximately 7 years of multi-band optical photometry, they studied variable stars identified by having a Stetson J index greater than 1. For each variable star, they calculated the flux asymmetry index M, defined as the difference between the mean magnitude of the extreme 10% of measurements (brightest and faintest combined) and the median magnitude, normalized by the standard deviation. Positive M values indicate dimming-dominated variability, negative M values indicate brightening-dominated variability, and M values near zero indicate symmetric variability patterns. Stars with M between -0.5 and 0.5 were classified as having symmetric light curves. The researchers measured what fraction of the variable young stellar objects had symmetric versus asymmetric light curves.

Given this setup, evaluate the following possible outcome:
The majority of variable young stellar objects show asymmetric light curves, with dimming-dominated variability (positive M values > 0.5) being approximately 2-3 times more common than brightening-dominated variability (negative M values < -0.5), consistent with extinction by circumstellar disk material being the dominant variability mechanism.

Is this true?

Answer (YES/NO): NO